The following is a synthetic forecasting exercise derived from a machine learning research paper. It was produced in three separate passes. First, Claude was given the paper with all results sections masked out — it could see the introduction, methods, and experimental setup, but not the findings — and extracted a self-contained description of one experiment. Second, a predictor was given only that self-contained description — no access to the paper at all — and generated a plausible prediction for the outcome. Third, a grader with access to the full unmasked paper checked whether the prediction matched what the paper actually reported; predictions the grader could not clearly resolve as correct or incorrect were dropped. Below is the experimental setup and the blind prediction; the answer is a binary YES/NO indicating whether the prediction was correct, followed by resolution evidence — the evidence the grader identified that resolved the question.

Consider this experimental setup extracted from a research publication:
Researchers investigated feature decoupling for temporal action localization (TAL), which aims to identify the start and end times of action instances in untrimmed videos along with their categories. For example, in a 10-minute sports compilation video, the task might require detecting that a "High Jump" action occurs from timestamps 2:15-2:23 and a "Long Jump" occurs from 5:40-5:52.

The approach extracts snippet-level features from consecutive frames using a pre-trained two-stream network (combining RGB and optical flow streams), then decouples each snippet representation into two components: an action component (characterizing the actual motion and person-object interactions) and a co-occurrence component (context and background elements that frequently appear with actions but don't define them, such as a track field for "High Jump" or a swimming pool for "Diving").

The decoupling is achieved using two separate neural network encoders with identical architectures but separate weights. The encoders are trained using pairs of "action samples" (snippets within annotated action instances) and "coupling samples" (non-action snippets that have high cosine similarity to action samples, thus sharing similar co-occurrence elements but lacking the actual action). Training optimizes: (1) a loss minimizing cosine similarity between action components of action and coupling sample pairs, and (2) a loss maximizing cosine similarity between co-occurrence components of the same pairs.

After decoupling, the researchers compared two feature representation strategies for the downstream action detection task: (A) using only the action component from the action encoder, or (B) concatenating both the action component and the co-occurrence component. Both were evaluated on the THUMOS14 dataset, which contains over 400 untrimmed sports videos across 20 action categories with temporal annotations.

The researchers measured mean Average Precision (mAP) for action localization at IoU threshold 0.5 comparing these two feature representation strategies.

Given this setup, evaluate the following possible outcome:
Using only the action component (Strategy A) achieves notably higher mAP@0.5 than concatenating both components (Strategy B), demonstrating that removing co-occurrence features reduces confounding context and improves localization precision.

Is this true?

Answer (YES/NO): NO